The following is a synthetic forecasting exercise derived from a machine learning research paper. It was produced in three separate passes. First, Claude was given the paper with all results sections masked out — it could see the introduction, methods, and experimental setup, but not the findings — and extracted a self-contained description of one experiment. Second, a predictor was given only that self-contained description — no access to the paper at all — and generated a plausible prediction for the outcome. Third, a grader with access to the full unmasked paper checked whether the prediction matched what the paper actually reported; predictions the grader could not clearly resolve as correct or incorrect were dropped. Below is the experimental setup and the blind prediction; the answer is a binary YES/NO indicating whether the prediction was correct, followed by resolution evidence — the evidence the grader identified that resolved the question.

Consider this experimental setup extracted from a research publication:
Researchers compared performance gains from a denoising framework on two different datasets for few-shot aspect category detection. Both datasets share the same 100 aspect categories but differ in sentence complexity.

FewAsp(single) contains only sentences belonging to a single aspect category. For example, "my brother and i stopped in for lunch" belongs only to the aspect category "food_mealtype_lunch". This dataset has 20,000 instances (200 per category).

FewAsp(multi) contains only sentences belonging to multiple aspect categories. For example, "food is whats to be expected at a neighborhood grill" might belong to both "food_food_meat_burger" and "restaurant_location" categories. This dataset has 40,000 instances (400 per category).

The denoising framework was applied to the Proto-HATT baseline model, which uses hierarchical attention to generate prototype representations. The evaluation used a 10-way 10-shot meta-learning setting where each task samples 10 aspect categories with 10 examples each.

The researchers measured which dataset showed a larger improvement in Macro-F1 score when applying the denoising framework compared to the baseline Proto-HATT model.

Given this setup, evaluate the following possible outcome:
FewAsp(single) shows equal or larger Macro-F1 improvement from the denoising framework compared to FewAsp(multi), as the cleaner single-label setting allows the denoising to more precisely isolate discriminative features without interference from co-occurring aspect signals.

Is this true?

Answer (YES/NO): NO